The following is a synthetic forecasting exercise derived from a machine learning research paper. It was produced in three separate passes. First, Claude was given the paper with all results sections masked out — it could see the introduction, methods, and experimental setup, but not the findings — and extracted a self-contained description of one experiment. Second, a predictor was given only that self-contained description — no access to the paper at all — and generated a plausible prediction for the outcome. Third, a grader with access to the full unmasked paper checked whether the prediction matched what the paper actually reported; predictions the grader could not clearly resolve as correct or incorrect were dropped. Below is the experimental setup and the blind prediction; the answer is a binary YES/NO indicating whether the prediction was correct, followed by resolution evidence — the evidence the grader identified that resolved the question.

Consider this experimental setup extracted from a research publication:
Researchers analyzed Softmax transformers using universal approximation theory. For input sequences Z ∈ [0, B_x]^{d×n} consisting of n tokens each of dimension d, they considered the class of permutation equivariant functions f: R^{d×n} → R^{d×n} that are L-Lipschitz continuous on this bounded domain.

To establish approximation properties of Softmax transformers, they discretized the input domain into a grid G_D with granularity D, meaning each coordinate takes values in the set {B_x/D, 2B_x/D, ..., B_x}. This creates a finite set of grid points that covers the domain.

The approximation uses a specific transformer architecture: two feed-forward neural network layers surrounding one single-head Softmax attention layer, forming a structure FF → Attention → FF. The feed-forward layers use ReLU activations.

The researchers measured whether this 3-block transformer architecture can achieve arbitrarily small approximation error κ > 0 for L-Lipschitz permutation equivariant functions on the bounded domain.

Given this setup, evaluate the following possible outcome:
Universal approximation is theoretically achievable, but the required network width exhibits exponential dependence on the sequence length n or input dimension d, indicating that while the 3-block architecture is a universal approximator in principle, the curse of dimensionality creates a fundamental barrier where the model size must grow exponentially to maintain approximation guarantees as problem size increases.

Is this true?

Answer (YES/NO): NO